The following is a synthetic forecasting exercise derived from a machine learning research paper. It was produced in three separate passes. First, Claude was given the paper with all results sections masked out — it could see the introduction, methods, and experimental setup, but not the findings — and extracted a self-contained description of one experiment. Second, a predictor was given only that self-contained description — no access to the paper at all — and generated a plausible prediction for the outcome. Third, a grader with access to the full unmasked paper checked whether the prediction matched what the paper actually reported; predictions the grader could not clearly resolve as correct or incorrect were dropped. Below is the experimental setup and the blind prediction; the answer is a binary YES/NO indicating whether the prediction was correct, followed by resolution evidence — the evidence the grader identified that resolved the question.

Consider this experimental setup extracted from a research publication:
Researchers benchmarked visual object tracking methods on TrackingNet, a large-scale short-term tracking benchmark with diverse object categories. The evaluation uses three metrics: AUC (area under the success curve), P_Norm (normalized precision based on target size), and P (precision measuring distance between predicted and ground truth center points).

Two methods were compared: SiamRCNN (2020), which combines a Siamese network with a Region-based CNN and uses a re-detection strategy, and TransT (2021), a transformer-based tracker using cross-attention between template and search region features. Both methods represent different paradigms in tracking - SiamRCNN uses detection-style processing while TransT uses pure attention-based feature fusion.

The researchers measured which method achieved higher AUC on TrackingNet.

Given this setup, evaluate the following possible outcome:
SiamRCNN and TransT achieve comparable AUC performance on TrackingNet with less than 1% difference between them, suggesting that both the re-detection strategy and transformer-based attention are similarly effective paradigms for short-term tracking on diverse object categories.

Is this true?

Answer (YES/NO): YES